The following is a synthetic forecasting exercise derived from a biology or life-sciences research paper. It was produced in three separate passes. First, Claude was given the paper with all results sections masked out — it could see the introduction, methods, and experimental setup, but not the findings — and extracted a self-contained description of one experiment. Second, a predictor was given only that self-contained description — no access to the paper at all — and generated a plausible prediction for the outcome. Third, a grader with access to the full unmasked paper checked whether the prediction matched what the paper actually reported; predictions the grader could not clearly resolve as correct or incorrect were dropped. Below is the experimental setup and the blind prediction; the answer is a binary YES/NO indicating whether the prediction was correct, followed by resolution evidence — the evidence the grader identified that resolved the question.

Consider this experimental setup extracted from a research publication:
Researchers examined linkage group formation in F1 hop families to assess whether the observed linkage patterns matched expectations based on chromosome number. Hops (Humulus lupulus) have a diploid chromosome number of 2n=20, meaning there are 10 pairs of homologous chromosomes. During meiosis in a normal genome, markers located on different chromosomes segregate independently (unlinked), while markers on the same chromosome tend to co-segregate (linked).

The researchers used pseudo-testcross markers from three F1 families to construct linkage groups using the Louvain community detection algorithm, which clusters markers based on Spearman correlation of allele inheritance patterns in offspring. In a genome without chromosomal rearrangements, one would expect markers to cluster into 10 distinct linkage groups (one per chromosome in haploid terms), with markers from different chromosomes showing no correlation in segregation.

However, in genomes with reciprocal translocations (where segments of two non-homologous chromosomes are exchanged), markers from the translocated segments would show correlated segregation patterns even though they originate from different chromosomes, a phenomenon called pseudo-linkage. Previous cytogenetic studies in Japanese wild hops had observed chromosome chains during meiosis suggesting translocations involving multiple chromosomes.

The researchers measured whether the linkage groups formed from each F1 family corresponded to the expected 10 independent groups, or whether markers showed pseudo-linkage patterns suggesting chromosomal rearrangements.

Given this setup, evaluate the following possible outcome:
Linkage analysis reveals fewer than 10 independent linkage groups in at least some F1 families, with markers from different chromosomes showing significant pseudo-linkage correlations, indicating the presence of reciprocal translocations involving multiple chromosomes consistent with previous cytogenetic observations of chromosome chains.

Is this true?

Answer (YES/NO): YES